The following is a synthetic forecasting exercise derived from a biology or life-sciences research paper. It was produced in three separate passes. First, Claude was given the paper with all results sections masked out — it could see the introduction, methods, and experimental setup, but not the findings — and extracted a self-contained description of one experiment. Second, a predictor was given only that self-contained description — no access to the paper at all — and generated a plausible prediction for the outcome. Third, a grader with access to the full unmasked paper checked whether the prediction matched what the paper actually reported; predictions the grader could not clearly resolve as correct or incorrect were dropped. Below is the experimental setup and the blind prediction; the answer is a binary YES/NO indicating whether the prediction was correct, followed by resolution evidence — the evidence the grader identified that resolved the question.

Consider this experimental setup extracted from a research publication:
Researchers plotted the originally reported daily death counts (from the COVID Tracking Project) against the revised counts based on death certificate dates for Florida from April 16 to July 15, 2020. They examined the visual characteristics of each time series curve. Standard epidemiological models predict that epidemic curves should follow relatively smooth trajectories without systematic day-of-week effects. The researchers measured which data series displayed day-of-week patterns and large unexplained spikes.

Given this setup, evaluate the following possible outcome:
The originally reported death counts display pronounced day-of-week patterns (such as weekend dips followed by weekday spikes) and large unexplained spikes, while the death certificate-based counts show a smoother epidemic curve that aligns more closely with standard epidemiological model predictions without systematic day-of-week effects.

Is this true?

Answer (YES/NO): YES